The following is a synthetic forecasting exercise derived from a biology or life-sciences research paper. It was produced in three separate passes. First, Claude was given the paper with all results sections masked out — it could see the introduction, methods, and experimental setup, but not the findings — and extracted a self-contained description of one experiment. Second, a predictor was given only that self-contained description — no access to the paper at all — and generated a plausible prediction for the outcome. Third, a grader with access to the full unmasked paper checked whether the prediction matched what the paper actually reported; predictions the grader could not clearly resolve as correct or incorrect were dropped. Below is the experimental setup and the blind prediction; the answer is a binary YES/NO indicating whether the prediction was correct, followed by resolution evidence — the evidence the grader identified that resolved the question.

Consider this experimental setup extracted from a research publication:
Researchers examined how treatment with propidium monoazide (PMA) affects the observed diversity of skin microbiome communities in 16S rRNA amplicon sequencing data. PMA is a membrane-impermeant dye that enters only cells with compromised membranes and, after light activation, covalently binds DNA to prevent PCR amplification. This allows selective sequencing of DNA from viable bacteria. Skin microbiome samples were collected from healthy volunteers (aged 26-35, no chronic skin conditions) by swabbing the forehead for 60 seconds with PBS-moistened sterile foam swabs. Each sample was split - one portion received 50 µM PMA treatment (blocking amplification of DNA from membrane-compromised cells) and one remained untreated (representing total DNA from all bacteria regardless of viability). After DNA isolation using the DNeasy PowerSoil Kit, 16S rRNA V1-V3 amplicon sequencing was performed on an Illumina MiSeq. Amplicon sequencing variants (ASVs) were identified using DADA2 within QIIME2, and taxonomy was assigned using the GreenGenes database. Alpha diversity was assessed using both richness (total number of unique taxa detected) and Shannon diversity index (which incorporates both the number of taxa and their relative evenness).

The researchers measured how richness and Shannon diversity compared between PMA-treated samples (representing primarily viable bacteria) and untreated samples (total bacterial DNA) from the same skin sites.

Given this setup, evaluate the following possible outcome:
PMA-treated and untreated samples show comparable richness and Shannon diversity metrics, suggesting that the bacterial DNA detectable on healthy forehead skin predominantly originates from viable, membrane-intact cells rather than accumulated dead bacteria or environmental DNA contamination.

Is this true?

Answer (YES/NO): NO